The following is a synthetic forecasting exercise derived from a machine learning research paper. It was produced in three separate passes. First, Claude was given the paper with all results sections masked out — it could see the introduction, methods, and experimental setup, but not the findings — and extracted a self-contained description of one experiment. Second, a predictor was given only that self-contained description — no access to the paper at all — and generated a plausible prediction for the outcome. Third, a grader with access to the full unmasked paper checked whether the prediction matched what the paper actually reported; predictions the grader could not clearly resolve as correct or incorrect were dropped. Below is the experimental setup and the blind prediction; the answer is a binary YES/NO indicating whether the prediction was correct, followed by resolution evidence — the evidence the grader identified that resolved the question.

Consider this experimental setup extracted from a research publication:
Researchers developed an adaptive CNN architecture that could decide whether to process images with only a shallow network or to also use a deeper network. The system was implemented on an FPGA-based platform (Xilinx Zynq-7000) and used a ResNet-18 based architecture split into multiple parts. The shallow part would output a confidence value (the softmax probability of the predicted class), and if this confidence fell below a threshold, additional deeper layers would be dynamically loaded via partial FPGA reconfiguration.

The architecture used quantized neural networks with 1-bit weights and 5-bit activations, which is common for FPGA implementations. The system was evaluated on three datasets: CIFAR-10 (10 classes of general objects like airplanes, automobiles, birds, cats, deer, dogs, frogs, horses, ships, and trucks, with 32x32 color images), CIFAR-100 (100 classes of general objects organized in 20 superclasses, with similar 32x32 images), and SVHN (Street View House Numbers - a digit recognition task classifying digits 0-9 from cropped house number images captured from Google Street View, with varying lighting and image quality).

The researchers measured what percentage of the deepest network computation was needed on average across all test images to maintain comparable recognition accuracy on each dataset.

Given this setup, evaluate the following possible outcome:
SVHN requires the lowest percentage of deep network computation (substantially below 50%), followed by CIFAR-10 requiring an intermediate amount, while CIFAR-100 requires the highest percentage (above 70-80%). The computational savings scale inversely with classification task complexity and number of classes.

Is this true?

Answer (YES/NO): NO